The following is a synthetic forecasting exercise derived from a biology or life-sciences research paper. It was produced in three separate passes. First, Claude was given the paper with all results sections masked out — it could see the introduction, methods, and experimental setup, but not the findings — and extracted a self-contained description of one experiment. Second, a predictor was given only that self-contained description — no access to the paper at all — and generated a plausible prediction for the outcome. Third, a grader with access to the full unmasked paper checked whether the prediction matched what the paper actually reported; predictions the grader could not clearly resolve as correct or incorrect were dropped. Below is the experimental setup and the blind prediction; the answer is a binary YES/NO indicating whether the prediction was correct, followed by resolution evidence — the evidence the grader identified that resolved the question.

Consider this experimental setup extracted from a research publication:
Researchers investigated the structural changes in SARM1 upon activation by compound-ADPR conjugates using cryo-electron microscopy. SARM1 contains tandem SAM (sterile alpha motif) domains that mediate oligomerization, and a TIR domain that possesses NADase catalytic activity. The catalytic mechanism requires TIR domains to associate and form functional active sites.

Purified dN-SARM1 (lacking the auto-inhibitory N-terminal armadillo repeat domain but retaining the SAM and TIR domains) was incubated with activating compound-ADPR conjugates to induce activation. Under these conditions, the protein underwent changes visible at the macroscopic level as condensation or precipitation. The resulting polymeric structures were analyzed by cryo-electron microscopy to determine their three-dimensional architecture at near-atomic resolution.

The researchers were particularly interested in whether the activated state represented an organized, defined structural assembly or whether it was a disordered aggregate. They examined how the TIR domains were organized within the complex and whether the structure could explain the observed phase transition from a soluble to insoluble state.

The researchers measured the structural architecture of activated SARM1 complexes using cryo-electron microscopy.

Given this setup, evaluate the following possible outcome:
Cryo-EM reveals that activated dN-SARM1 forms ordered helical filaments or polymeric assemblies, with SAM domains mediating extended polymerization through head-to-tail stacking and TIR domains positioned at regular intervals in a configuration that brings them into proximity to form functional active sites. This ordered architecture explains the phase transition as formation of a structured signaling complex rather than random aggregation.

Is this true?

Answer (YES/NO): NO